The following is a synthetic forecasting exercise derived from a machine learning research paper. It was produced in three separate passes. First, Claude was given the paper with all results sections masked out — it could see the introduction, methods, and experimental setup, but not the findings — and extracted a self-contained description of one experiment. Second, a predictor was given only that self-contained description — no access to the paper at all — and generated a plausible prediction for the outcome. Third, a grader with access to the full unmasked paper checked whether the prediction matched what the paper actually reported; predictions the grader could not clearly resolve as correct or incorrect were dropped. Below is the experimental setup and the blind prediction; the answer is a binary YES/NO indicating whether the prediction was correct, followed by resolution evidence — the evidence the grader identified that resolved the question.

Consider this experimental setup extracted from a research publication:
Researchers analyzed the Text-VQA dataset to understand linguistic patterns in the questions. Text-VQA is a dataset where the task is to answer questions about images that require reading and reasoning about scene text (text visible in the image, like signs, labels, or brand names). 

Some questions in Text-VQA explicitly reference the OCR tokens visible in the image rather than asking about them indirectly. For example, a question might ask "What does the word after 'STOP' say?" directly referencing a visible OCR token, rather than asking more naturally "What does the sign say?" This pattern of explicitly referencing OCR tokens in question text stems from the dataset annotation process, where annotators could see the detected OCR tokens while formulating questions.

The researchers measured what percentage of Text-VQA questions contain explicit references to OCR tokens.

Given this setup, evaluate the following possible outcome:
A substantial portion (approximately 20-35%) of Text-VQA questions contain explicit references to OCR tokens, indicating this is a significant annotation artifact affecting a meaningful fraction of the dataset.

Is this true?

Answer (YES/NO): YES